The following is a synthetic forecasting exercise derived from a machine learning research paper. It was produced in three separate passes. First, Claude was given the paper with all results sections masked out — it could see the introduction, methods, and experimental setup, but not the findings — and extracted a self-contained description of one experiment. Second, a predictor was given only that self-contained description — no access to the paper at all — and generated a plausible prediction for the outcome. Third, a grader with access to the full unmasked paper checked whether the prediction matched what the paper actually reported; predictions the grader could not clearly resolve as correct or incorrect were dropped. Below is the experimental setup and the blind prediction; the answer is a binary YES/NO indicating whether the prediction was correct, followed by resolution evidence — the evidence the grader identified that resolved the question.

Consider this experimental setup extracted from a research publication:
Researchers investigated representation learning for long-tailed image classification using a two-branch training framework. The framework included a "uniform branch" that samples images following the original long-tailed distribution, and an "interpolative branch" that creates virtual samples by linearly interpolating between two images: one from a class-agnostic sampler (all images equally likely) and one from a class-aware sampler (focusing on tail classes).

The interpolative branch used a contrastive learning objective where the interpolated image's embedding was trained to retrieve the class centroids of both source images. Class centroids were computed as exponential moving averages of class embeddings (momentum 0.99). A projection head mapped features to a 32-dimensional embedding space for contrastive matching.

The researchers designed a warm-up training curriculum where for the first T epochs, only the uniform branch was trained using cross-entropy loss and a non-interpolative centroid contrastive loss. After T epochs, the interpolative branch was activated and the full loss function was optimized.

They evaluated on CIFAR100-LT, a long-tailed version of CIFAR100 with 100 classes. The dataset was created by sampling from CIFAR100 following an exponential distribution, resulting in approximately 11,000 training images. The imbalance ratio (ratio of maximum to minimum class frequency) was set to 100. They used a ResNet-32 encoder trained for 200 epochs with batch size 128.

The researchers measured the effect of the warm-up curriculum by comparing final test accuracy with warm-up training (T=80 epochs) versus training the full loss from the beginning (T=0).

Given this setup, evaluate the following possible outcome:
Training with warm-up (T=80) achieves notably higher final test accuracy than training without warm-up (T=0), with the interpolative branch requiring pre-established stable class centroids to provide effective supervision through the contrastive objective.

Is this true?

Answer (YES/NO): YES